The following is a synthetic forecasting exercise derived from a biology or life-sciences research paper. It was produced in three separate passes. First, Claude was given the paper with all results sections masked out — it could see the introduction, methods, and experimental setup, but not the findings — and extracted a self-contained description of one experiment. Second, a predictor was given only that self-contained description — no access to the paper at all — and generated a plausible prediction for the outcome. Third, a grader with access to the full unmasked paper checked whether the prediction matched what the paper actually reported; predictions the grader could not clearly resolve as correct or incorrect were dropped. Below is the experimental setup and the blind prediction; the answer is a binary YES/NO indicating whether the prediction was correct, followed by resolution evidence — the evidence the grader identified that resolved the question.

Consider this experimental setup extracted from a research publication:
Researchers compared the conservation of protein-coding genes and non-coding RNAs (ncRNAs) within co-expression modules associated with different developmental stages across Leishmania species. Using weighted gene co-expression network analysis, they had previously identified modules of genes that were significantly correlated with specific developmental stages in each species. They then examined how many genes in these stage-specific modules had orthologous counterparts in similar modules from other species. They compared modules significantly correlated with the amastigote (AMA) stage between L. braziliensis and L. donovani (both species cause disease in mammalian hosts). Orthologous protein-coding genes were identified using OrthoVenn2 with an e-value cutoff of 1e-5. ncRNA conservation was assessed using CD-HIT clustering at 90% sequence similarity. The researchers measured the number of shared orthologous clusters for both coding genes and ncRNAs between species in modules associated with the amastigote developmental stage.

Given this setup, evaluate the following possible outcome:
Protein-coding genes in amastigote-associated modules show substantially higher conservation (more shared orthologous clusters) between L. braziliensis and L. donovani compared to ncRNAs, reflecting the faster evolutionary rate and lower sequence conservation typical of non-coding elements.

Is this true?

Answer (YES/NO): YES